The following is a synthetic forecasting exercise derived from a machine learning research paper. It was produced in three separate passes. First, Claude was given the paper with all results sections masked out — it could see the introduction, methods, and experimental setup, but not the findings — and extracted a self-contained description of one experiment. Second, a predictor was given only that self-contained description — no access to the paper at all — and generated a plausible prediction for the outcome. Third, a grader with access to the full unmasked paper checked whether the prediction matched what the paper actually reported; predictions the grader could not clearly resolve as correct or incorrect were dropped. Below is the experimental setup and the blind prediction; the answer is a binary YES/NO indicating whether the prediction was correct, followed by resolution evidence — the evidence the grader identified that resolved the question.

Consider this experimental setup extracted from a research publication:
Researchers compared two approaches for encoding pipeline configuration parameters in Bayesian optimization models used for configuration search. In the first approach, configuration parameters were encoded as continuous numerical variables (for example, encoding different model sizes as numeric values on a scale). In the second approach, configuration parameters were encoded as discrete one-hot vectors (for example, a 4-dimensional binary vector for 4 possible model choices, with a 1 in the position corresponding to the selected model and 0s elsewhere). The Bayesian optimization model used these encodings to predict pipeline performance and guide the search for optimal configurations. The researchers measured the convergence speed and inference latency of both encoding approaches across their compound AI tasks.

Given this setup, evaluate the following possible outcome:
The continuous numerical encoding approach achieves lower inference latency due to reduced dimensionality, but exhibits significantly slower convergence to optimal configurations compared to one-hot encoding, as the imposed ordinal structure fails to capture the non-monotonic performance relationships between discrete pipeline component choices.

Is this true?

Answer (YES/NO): NO